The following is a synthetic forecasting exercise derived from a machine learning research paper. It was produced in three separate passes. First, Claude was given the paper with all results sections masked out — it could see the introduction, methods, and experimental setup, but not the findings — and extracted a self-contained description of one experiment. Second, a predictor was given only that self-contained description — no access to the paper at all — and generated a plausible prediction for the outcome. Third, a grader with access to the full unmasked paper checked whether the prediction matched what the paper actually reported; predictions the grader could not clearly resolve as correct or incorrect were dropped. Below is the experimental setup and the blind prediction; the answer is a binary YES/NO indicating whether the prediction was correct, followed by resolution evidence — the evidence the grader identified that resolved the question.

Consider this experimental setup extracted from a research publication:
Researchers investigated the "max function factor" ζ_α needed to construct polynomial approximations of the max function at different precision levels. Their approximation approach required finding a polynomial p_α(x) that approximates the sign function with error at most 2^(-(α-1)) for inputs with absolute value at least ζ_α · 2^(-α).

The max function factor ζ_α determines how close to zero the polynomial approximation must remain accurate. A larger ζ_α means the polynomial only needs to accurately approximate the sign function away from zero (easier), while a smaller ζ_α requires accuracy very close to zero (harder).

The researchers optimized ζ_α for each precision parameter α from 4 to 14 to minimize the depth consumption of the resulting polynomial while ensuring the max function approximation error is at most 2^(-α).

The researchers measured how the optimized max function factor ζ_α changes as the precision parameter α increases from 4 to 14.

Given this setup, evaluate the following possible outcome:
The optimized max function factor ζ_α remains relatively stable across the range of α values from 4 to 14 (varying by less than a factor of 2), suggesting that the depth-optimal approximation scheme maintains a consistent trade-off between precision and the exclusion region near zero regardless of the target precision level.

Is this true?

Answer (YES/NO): NO